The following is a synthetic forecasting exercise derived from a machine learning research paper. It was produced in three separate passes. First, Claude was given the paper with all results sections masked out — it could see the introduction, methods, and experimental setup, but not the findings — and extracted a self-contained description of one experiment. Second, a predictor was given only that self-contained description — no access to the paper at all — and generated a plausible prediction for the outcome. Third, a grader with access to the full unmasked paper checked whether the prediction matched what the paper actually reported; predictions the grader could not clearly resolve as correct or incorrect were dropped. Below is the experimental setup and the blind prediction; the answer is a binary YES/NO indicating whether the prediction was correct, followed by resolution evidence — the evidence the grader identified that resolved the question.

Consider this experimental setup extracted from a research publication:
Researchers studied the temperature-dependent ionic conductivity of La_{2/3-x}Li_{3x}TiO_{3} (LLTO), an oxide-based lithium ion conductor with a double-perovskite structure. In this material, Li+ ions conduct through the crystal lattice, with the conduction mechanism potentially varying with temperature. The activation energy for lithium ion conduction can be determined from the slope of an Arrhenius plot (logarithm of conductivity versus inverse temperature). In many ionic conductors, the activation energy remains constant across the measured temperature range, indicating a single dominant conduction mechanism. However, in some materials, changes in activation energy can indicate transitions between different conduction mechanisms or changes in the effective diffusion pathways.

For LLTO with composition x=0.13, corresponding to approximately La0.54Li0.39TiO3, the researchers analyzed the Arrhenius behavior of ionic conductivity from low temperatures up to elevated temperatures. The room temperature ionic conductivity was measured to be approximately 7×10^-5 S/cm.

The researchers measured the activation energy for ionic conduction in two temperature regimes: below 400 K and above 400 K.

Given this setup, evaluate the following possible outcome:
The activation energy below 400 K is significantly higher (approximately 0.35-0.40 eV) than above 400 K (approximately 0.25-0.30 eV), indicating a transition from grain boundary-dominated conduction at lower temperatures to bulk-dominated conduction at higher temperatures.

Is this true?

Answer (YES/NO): NO